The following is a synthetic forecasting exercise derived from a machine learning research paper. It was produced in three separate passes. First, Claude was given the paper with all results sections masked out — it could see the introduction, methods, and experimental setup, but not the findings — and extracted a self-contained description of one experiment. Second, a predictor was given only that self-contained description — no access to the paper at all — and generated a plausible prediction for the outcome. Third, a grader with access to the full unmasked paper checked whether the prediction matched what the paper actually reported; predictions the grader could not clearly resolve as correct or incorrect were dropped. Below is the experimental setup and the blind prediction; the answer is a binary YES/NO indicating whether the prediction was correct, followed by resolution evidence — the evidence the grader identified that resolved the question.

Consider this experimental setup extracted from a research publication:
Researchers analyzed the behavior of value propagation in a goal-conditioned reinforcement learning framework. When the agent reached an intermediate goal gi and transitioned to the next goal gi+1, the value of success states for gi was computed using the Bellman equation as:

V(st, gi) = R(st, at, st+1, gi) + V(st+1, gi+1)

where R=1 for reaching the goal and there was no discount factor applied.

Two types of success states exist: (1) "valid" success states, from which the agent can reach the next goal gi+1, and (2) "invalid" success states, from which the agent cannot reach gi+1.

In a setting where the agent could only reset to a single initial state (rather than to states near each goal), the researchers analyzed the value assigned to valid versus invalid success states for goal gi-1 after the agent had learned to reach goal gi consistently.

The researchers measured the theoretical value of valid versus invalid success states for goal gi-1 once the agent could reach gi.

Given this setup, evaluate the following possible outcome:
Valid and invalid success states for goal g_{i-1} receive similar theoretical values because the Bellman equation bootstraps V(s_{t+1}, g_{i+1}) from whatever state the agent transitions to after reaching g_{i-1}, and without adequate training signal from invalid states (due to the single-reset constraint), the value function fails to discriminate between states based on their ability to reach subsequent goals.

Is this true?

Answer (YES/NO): NO